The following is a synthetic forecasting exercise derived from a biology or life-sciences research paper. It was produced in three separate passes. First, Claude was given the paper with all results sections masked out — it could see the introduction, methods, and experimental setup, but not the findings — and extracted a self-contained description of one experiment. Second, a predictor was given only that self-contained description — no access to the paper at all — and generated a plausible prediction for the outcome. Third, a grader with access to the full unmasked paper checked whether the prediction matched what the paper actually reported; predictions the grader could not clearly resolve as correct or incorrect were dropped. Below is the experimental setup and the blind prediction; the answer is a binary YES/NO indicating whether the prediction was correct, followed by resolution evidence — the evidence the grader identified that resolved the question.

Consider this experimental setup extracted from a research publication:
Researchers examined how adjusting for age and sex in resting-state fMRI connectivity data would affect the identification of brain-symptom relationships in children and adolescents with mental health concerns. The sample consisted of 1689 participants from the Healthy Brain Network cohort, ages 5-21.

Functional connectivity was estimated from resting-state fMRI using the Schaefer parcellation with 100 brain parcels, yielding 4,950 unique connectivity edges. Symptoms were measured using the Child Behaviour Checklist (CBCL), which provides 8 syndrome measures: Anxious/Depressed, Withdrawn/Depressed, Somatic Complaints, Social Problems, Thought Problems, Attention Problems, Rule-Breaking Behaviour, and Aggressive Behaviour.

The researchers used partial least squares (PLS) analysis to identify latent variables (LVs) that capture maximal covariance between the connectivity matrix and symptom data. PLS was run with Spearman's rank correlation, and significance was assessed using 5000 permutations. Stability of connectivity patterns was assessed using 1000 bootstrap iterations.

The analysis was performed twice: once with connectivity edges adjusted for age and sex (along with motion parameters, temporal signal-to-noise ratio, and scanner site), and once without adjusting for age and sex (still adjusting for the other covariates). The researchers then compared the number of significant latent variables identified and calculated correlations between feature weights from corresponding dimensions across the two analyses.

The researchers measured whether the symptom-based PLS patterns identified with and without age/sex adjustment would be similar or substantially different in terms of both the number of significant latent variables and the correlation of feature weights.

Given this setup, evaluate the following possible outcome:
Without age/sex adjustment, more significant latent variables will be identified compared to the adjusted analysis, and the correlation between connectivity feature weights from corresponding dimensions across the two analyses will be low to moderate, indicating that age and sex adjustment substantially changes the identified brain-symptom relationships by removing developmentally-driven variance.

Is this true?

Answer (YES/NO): NO